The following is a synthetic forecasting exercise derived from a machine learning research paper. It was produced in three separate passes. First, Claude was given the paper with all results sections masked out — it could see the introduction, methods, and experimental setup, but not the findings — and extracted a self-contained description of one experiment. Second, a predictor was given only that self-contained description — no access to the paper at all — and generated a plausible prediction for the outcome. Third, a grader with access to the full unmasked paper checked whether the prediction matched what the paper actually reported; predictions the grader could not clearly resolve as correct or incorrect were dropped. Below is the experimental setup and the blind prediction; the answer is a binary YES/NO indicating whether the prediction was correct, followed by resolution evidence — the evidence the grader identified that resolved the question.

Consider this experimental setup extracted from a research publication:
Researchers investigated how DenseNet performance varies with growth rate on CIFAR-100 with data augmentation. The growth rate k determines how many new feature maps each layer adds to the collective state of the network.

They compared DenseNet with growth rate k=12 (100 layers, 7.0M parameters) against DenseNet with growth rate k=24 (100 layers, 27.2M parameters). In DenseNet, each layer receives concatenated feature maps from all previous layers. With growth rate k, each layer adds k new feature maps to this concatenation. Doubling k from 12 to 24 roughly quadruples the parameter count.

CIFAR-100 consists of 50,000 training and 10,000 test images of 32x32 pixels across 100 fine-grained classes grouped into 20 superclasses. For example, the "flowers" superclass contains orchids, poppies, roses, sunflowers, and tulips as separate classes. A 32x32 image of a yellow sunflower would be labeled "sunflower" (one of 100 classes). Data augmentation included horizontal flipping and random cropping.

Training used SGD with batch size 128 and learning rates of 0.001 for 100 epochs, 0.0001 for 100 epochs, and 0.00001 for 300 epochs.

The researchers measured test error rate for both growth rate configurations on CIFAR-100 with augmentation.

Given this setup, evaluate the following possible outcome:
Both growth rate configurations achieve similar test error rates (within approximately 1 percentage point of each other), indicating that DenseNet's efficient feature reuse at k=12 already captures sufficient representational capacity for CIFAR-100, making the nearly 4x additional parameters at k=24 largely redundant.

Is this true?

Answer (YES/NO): NO